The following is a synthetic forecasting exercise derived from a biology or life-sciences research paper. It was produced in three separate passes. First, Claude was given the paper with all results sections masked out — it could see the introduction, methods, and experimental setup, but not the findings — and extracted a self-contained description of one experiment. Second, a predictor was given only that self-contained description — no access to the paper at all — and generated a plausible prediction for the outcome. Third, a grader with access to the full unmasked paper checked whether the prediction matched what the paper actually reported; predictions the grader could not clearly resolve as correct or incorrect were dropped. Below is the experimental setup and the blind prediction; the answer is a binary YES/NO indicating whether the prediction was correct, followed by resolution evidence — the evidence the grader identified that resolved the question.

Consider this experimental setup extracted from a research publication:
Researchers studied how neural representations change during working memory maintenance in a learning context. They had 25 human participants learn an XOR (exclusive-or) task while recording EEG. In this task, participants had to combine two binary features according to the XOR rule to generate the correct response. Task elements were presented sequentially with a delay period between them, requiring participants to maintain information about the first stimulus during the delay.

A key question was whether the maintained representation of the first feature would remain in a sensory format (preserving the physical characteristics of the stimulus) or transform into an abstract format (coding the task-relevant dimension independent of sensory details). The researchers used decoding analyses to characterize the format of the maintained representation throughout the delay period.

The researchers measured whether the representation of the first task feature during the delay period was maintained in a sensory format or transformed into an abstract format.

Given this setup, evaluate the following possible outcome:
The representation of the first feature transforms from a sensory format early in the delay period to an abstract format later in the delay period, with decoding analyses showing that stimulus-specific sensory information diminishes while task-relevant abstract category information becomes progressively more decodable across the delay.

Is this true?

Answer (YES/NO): NO